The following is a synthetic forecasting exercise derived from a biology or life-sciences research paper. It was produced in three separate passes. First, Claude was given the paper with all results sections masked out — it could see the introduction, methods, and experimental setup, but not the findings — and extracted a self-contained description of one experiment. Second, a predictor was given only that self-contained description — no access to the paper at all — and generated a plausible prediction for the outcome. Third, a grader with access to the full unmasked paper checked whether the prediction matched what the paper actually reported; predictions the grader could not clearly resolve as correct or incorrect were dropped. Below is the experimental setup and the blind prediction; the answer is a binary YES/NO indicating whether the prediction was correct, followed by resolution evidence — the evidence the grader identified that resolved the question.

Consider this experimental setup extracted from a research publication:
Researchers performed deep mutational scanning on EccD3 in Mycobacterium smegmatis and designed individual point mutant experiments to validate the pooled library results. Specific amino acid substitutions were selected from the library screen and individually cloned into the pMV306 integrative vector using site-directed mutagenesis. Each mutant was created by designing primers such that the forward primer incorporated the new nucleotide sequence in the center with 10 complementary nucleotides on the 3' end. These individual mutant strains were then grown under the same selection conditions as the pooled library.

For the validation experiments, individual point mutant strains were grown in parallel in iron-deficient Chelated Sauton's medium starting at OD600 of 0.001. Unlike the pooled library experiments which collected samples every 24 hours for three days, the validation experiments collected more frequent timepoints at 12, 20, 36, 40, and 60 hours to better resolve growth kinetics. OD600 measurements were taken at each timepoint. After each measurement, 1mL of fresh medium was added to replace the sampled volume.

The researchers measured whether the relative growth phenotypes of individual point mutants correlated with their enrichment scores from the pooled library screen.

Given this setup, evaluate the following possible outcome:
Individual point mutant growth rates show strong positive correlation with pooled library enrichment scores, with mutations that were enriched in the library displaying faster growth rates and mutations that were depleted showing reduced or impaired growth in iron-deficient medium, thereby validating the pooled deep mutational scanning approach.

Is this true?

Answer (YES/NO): YES